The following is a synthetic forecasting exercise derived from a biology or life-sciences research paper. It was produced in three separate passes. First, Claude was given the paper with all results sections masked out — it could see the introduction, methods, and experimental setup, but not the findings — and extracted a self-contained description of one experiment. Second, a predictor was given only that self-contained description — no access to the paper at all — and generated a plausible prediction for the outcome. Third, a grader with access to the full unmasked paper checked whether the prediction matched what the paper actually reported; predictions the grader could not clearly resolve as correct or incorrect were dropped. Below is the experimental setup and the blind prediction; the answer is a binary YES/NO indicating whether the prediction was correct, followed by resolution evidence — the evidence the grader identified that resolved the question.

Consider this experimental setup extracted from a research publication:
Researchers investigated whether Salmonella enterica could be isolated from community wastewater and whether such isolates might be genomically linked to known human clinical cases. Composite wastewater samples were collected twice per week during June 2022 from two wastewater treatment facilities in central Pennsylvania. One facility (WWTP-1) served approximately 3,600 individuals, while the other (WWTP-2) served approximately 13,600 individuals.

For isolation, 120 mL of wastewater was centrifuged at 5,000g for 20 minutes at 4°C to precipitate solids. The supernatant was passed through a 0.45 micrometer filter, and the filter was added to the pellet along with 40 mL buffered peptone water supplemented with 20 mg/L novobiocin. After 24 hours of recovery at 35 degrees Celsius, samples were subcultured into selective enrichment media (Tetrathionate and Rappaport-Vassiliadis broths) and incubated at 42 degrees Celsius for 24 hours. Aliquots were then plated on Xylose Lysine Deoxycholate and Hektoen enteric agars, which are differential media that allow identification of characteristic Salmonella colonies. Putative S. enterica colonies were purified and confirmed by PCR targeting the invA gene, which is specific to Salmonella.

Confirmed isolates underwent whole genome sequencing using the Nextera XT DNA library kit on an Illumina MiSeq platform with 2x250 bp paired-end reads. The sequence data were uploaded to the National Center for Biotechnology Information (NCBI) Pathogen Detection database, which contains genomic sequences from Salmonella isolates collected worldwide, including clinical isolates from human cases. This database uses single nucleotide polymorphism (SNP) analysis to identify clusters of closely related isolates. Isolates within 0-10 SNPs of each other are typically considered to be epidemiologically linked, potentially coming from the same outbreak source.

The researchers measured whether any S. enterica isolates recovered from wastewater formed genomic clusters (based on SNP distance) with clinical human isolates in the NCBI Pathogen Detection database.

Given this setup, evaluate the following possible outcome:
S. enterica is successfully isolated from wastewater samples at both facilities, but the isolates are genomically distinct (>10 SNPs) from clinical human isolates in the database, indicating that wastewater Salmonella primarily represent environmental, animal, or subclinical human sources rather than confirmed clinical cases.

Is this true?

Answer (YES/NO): NO